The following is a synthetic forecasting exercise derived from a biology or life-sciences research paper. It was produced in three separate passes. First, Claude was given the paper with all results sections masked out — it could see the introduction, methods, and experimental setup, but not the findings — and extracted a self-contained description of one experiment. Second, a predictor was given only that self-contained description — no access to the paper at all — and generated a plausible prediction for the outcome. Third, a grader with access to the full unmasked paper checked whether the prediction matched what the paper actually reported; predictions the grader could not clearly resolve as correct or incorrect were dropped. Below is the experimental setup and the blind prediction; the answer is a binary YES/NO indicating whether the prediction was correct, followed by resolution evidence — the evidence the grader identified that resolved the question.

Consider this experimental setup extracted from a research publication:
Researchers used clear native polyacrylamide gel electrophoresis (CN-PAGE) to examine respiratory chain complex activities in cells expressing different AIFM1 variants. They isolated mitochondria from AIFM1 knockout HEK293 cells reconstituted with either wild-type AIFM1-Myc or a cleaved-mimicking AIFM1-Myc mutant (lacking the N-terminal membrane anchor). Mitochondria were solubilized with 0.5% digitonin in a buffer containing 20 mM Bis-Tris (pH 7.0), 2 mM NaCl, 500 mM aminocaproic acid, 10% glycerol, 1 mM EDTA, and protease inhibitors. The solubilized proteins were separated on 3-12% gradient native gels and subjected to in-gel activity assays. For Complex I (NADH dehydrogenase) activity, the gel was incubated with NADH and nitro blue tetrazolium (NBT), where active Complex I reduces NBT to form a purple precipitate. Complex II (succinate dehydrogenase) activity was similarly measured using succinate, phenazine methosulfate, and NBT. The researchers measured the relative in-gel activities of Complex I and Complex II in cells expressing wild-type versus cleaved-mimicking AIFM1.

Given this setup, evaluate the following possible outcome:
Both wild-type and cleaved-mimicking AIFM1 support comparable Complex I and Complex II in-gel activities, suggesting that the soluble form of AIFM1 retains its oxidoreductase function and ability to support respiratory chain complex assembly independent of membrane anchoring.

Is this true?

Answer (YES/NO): NO